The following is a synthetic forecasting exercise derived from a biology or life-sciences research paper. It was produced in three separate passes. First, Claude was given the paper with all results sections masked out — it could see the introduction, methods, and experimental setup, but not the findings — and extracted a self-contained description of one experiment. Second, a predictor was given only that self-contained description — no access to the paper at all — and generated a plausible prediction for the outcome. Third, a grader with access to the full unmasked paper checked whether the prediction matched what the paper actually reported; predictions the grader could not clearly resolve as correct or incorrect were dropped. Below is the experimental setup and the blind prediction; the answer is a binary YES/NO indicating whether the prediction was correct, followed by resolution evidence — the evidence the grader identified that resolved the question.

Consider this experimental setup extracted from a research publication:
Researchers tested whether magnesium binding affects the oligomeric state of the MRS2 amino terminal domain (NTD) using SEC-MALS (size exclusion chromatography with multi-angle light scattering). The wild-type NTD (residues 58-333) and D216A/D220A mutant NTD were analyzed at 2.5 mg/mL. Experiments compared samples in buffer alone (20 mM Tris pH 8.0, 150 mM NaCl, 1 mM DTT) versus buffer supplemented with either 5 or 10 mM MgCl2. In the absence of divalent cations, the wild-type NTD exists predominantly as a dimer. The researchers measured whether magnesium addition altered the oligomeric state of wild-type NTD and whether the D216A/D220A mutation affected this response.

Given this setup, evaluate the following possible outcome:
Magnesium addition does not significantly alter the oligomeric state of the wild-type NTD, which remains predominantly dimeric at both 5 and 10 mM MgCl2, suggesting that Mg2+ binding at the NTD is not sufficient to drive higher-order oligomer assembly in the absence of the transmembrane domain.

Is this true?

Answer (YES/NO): NO